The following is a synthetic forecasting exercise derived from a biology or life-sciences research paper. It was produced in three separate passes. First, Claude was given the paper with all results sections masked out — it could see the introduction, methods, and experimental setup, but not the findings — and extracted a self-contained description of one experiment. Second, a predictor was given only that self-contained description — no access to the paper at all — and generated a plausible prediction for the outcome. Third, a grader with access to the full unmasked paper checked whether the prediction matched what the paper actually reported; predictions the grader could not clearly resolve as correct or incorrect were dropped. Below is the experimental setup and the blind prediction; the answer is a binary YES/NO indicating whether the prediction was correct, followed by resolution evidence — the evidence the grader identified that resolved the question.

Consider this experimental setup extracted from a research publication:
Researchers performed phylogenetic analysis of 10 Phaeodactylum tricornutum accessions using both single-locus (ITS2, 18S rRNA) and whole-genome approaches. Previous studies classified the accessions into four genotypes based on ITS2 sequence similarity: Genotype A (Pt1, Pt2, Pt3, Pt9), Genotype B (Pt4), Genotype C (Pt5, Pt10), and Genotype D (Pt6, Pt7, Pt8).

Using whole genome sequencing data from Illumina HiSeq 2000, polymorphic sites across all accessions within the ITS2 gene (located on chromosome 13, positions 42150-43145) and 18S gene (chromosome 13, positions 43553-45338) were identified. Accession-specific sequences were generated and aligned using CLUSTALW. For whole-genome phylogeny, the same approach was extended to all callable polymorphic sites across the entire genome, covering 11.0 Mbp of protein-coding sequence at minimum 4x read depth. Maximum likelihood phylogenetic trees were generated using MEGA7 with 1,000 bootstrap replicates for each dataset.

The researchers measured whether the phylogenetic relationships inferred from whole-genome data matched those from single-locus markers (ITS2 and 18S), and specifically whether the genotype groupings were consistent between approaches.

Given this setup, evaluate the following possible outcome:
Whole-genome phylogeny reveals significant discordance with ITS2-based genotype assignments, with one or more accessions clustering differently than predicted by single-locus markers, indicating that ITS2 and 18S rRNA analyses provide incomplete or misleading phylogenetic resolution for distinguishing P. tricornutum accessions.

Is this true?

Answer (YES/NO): NO